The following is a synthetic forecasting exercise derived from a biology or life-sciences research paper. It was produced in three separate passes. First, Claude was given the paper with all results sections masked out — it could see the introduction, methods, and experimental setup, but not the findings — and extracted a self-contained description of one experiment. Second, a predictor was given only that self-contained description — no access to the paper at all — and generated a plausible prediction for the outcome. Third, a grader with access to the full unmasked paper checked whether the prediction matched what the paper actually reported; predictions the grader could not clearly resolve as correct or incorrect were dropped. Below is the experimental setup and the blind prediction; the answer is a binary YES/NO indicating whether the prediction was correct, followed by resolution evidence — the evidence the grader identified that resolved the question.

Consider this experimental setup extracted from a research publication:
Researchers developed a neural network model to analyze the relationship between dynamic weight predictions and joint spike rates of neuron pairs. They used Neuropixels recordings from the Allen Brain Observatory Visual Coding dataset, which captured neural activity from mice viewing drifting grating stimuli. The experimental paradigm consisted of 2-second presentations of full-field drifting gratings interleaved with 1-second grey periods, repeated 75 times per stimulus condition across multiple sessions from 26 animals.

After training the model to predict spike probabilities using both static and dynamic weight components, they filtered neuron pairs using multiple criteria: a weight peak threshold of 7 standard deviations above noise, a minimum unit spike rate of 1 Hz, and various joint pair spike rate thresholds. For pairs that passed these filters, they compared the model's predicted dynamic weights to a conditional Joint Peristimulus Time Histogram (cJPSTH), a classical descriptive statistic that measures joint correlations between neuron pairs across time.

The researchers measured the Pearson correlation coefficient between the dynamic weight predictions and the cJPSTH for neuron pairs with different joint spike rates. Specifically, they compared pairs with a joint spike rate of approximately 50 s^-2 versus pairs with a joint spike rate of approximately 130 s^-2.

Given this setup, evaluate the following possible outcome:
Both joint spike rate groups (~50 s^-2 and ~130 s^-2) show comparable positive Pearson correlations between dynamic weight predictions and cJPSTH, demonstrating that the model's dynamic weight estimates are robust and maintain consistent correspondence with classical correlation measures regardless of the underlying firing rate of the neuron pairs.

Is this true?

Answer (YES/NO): NO